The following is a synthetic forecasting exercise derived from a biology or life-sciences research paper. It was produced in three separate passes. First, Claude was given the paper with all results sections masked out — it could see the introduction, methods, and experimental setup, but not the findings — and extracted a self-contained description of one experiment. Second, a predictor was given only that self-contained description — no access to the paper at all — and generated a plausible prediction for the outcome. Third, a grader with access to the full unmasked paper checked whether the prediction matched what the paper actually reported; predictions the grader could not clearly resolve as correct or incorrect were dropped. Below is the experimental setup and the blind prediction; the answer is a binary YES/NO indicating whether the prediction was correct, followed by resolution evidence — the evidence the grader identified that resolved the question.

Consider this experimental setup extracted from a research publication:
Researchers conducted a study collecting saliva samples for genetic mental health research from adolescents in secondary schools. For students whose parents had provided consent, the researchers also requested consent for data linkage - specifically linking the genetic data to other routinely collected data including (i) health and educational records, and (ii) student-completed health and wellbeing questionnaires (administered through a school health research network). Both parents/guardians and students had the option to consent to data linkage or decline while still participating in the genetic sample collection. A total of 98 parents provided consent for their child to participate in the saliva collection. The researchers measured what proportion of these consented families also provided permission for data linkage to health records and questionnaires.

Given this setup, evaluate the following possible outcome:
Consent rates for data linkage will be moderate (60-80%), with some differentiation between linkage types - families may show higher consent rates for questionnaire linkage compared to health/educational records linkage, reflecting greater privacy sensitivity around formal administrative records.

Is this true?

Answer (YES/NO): NO